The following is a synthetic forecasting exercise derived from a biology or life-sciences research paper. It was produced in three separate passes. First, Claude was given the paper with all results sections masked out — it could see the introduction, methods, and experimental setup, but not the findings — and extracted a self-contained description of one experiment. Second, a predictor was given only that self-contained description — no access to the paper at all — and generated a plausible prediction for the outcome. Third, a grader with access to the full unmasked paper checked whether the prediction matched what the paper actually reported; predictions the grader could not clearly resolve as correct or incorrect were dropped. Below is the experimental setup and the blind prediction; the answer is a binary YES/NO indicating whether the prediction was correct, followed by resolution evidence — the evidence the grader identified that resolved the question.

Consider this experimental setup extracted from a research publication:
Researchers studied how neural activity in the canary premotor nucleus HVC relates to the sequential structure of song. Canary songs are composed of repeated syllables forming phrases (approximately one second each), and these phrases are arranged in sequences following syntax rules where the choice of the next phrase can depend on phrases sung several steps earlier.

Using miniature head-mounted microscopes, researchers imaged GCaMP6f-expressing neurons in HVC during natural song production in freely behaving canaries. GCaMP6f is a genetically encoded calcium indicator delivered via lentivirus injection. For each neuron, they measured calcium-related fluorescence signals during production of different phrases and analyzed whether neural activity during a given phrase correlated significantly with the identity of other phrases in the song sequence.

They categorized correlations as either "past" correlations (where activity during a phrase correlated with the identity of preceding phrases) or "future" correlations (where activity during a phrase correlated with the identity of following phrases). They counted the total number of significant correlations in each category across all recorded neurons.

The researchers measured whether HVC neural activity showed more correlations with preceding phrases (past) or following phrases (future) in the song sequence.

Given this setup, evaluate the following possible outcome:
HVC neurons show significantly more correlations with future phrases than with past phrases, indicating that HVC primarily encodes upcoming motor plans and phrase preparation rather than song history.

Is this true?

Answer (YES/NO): NO